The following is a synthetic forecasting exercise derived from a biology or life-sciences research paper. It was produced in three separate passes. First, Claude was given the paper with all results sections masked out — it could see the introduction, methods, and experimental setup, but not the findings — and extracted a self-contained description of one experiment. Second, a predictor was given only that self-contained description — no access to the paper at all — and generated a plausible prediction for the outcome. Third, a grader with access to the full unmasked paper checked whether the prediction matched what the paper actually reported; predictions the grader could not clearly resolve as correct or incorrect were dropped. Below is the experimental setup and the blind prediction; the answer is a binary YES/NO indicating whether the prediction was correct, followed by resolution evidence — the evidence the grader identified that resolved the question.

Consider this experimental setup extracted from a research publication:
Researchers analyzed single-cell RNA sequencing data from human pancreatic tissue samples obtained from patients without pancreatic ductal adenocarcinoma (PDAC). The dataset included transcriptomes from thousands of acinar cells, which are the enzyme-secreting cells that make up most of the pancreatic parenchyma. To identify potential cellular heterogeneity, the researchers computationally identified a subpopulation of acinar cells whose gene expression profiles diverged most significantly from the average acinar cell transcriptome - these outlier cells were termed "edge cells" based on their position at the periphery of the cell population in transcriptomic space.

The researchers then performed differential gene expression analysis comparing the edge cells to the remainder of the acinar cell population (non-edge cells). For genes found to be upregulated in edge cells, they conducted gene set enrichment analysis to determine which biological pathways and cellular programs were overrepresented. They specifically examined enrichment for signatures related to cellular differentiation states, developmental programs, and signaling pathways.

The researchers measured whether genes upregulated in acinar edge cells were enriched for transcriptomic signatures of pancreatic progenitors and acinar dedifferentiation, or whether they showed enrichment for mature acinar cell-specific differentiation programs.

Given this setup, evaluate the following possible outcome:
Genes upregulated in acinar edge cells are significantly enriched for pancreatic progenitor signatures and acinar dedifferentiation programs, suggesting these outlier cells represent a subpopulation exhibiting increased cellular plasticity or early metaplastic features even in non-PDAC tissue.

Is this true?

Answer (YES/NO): YES